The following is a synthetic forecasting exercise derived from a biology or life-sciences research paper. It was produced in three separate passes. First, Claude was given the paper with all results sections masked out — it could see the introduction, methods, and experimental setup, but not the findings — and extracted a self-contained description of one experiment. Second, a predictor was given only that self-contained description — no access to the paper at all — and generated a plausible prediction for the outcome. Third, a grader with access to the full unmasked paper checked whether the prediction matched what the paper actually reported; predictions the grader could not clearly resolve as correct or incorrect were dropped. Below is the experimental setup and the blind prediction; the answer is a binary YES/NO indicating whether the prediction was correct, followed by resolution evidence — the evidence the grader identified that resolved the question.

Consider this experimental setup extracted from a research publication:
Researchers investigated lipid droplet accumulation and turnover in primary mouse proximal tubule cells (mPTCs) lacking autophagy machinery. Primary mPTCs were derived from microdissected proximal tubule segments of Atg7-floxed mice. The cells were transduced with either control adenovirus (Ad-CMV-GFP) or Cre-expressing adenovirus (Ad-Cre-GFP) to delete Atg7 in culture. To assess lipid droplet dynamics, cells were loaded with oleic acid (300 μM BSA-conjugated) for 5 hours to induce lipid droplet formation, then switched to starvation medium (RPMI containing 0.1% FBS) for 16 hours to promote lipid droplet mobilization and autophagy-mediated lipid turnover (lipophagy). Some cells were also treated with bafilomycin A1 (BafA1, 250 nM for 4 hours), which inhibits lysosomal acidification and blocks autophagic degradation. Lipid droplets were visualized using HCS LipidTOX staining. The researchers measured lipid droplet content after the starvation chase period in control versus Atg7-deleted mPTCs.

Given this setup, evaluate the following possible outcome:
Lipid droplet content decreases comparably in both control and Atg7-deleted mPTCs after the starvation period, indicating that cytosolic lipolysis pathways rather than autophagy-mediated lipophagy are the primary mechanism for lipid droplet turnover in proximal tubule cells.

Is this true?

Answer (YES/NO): NO